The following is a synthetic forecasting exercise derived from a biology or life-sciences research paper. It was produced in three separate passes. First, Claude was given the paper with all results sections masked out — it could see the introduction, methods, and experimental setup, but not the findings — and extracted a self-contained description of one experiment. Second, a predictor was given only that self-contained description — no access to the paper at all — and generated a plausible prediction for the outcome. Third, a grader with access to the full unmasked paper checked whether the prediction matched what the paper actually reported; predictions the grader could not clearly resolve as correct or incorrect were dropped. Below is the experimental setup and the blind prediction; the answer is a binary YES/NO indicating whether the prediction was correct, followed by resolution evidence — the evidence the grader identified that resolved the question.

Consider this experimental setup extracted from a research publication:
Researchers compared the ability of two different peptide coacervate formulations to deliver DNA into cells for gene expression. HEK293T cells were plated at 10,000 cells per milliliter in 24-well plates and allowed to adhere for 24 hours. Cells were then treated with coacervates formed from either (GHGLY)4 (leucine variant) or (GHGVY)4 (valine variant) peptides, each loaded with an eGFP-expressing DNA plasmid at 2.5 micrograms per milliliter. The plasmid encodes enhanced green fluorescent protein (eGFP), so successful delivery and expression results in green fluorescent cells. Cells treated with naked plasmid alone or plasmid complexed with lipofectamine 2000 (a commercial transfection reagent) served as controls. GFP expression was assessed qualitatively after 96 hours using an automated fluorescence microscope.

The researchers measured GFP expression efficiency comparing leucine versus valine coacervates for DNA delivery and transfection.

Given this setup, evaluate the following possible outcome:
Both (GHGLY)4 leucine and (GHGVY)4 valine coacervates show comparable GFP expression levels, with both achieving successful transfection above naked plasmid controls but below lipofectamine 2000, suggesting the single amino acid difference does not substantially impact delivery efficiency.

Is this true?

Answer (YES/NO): NO